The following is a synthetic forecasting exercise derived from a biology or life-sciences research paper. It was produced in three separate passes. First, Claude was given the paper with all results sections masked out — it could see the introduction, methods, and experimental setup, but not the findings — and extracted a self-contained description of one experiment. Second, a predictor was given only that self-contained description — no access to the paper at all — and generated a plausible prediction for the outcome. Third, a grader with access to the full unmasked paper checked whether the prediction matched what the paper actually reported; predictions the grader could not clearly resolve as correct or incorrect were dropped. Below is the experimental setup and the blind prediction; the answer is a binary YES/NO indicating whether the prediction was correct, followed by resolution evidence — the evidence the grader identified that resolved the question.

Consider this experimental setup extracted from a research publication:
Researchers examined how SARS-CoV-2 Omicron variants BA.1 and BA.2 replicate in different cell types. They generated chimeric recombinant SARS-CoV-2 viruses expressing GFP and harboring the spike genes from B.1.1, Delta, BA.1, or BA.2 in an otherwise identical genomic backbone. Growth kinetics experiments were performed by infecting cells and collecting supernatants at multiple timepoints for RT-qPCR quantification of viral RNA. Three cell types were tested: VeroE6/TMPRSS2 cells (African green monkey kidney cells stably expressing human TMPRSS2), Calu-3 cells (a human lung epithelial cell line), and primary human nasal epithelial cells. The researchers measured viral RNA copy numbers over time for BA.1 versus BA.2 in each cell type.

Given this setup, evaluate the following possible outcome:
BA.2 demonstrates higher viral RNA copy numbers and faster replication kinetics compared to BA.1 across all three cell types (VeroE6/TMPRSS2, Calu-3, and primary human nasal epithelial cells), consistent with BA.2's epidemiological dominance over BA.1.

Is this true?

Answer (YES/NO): NO